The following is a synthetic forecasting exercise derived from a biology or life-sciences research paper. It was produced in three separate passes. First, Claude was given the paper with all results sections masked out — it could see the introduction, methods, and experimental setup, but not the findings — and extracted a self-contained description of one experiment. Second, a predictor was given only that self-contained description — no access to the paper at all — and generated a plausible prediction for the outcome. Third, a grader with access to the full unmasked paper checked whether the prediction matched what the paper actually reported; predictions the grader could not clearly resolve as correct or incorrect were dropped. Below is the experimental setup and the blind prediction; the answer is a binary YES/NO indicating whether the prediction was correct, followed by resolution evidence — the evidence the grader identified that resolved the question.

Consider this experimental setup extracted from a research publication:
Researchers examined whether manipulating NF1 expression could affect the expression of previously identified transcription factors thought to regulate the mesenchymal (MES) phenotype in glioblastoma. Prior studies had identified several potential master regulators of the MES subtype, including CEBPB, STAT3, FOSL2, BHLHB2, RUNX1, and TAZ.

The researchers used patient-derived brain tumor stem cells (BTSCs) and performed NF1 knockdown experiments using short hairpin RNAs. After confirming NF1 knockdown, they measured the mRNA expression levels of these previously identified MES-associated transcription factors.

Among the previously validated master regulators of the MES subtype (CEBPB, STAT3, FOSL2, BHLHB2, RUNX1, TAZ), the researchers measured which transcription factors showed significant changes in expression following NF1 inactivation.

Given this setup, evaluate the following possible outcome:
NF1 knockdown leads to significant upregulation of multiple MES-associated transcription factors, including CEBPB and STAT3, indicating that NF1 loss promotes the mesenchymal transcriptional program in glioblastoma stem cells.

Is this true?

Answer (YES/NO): NO